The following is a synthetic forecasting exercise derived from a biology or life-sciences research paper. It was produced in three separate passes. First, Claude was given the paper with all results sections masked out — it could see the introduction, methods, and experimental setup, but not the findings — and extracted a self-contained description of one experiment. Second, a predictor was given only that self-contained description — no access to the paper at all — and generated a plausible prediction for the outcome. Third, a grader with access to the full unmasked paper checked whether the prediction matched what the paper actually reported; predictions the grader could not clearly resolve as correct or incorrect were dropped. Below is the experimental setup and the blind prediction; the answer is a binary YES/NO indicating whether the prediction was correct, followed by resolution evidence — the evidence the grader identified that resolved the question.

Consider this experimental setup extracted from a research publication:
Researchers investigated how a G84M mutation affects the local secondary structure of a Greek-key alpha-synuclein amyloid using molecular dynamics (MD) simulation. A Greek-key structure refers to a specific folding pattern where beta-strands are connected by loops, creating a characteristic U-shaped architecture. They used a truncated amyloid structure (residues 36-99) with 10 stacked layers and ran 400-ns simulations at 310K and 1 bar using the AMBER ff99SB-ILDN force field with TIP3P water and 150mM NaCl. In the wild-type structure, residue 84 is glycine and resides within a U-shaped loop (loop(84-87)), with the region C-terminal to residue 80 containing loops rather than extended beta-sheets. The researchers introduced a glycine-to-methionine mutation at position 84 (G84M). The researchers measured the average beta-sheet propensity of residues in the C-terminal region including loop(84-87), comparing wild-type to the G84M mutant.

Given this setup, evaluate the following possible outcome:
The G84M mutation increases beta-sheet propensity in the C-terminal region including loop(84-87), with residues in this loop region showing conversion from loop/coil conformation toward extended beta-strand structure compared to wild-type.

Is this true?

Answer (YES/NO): YES